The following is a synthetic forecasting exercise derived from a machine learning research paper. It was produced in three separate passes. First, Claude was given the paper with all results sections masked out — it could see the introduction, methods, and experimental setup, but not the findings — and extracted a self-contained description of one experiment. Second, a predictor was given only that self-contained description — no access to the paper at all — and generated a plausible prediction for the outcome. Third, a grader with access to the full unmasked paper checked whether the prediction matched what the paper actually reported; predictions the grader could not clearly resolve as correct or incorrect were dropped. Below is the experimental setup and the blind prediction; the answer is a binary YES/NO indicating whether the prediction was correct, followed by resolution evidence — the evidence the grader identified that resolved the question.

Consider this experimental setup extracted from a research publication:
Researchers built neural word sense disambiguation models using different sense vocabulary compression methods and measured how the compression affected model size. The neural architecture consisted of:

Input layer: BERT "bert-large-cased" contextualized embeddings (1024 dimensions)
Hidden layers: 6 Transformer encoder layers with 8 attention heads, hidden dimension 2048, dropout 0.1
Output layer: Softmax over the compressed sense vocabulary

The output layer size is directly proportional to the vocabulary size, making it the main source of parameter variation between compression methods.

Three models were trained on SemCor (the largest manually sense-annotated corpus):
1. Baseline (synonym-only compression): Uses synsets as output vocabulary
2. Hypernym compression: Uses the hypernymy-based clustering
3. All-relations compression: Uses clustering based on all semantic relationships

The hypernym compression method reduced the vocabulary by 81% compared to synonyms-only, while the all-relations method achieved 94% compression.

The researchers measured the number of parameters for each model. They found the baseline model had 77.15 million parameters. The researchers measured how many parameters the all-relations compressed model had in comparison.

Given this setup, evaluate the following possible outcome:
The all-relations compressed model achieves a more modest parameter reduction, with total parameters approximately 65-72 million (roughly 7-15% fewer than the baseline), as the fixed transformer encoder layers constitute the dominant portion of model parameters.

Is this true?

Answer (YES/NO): NO